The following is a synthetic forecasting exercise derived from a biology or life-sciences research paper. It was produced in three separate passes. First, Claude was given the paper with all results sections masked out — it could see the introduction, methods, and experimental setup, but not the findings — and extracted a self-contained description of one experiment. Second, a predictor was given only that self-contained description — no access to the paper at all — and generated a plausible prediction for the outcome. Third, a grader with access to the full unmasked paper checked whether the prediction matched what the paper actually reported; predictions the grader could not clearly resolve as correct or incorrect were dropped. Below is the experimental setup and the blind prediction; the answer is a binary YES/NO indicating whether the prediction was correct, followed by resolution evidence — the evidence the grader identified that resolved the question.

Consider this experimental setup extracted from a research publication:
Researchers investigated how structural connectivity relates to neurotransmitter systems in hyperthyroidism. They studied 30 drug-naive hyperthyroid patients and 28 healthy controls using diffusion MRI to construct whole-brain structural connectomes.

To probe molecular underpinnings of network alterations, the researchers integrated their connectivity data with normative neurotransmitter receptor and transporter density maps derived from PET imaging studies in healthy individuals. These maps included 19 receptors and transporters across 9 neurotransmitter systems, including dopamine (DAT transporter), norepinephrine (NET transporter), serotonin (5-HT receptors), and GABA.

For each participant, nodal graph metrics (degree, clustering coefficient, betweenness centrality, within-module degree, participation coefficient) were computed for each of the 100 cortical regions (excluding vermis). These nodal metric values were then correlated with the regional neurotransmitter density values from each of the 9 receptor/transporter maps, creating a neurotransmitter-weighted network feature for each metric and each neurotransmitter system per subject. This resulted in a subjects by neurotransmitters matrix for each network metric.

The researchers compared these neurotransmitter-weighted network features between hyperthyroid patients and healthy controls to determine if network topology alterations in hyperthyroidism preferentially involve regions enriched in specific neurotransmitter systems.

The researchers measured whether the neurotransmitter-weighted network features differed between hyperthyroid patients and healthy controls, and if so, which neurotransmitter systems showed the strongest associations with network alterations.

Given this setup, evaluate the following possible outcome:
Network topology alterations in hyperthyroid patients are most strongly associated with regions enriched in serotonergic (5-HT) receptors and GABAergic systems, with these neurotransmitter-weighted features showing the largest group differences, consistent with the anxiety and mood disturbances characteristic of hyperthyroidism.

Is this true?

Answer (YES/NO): NO